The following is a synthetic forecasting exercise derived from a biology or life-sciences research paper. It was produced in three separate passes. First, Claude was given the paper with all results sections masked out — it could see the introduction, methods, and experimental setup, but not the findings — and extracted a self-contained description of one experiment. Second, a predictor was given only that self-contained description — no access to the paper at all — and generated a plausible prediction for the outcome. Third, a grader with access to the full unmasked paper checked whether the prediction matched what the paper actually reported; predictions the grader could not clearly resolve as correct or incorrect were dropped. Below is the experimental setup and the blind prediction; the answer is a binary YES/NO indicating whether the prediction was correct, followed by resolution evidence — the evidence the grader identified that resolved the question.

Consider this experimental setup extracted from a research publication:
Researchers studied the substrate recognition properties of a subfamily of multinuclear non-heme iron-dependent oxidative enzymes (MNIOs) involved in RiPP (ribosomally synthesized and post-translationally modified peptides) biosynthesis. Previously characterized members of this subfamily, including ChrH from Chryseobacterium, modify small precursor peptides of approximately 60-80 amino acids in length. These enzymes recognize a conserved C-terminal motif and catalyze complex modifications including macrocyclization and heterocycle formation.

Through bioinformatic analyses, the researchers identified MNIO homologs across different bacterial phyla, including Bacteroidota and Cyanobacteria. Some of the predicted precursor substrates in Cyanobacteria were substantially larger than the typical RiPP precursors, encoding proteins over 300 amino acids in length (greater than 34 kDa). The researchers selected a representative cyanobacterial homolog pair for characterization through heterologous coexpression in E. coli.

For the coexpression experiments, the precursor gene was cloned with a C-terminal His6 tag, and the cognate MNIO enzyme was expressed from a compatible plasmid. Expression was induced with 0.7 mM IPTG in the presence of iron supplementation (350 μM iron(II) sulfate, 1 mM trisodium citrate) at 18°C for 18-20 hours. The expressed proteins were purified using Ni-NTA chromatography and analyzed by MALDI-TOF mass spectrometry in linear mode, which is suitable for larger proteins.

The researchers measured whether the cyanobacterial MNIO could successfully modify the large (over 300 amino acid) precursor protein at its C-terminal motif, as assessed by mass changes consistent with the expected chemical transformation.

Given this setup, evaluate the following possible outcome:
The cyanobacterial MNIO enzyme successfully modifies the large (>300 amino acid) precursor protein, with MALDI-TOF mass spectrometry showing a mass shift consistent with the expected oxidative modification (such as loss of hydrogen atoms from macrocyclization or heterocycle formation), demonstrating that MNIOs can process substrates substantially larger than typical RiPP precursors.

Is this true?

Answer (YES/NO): YES